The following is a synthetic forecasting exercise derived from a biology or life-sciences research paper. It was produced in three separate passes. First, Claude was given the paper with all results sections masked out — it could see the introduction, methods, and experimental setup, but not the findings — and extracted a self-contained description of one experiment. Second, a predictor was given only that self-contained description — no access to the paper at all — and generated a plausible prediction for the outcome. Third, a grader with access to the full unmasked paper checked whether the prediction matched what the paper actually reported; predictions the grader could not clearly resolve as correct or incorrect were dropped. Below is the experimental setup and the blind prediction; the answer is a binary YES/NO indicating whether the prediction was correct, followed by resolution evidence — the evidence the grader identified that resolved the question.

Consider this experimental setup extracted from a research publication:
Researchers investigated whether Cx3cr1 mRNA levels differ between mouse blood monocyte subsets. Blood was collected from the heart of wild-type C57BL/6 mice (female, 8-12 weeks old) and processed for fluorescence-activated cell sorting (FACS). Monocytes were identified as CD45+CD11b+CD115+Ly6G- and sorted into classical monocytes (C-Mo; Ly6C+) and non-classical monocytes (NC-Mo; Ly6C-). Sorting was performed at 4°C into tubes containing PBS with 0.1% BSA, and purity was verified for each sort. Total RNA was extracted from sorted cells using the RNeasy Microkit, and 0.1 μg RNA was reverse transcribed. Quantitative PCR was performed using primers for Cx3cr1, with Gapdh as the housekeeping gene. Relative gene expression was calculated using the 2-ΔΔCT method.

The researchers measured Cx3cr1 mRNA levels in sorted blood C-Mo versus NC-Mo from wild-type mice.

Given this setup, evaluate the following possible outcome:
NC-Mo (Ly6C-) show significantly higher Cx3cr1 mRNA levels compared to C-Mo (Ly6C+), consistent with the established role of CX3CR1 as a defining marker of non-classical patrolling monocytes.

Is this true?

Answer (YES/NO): NO